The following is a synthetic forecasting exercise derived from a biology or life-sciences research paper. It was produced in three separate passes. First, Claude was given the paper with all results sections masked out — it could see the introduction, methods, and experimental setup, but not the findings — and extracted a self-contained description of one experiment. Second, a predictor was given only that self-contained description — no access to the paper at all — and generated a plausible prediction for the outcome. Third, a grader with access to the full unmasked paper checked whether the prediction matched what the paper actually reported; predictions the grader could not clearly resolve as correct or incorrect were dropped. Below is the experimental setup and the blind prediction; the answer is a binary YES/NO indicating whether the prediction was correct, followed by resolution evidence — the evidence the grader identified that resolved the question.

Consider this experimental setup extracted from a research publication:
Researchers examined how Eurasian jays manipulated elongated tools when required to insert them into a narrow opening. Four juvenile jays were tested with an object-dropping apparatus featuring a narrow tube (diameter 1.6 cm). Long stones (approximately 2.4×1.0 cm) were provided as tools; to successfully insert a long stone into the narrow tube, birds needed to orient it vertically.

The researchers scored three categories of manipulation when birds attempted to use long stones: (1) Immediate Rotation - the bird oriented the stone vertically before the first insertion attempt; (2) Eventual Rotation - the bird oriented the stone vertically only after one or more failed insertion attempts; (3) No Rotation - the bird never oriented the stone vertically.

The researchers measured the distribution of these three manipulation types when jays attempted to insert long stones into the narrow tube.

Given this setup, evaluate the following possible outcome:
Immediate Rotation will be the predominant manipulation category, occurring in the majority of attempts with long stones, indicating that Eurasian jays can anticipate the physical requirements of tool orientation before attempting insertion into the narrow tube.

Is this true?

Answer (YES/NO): NO